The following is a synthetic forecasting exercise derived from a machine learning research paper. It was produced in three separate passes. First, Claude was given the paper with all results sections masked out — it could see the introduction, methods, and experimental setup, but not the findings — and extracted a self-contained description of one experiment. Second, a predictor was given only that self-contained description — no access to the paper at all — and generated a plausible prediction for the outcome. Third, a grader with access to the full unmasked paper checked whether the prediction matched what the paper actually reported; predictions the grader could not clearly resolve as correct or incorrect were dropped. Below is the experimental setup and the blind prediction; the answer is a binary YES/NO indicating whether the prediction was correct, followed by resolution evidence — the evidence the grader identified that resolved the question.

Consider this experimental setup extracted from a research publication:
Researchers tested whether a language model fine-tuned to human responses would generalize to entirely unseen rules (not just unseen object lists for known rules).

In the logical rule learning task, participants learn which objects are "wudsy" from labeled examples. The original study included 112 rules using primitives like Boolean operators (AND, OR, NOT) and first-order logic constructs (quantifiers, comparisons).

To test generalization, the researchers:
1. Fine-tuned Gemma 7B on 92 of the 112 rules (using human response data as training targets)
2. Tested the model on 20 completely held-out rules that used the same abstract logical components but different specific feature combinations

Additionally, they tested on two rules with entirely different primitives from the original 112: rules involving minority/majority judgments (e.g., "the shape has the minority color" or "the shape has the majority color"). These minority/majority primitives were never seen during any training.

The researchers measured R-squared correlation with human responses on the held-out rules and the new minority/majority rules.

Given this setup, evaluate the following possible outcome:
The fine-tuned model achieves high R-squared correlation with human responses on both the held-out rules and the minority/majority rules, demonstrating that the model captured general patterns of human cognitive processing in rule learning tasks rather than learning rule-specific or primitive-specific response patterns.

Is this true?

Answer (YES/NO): NO